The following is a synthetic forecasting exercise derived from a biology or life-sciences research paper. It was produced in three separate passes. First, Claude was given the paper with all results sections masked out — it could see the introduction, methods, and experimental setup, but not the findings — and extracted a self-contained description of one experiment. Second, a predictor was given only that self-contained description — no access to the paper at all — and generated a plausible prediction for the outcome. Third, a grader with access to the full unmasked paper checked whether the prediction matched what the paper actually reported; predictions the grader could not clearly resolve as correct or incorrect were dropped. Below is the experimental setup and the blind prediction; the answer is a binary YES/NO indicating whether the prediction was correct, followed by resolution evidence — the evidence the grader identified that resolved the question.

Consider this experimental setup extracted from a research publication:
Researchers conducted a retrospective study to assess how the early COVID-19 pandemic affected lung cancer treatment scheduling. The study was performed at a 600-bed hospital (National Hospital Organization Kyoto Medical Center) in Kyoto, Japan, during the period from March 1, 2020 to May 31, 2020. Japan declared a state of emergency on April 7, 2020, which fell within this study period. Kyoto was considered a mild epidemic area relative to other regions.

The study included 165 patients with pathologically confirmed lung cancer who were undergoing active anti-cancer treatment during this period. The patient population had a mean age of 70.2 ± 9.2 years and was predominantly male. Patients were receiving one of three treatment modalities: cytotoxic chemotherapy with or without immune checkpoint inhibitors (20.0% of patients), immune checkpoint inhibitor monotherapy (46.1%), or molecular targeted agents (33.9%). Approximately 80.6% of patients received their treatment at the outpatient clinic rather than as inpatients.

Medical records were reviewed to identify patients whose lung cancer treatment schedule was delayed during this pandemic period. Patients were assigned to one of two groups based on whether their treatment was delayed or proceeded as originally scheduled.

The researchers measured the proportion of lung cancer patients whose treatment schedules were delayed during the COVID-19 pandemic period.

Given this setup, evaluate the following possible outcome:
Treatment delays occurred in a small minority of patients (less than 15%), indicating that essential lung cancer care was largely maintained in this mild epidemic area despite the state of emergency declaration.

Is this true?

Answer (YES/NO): YES